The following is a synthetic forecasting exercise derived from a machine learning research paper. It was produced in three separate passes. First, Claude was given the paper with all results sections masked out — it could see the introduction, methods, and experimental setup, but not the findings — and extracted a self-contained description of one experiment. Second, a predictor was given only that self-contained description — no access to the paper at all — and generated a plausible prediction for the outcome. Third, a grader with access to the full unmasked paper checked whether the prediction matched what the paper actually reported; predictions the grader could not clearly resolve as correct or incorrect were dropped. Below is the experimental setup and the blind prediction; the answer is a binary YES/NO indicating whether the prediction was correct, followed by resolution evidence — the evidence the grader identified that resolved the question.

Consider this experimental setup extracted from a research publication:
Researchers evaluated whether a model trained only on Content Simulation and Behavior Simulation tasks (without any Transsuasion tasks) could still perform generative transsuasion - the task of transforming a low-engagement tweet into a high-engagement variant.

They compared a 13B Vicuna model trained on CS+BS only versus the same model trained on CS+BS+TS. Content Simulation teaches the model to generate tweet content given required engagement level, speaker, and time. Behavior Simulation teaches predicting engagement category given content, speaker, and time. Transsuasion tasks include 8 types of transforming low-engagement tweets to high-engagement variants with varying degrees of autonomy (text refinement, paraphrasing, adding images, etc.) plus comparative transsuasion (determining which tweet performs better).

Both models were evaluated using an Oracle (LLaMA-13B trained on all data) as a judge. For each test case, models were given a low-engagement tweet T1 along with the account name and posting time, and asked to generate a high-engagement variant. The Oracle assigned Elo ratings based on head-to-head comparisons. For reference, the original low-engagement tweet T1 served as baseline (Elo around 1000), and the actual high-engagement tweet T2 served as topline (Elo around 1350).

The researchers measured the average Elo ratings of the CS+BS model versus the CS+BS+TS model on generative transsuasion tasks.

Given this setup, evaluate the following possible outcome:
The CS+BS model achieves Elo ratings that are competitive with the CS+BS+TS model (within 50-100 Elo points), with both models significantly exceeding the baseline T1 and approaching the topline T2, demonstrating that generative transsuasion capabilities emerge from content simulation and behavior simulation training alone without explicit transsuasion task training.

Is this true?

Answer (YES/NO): NO